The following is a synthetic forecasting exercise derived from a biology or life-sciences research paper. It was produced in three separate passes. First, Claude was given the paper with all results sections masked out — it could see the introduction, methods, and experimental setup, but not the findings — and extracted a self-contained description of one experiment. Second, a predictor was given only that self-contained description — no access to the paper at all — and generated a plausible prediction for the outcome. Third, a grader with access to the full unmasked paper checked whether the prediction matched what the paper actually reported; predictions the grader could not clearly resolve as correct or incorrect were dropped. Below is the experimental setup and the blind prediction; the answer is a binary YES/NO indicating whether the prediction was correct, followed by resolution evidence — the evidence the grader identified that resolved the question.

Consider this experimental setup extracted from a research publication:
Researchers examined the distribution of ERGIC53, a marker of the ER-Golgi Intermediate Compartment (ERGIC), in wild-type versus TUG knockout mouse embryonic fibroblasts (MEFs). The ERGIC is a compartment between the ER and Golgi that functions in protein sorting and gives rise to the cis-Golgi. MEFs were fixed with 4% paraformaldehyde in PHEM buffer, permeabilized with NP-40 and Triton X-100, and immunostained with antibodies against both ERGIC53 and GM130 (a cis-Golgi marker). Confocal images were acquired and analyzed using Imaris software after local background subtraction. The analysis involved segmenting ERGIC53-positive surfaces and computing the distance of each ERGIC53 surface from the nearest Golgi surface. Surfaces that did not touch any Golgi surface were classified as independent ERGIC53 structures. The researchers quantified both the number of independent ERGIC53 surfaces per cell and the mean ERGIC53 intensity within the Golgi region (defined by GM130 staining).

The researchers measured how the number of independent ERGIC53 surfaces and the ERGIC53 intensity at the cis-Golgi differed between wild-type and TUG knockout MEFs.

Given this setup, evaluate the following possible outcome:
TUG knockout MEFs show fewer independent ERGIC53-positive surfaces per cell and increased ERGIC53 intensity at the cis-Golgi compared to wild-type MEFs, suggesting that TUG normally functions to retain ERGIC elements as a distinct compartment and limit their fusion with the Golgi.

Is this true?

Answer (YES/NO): YES